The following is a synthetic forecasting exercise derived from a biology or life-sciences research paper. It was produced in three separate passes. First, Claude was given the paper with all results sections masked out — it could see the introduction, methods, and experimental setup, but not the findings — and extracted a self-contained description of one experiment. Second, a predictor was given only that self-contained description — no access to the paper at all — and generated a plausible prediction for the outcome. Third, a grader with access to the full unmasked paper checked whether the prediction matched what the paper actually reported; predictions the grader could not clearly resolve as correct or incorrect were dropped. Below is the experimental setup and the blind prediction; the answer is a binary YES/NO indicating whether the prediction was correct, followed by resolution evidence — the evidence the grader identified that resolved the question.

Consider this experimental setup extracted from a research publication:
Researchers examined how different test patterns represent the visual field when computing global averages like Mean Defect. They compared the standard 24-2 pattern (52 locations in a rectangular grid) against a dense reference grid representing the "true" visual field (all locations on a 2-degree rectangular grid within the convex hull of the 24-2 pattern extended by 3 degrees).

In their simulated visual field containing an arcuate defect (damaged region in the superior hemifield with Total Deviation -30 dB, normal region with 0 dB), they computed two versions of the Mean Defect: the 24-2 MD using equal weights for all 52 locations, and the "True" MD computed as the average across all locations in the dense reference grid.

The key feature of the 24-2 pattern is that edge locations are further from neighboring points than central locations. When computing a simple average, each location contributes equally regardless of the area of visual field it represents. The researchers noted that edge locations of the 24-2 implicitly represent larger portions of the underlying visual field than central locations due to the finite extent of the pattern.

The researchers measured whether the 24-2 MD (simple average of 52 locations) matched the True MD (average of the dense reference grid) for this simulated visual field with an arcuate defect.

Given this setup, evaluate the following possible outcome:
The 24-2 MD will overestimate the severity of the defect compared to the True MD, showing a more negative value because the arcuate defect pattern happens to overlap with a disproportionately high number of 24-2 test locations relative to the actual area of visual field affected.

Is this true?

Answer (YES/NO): NO